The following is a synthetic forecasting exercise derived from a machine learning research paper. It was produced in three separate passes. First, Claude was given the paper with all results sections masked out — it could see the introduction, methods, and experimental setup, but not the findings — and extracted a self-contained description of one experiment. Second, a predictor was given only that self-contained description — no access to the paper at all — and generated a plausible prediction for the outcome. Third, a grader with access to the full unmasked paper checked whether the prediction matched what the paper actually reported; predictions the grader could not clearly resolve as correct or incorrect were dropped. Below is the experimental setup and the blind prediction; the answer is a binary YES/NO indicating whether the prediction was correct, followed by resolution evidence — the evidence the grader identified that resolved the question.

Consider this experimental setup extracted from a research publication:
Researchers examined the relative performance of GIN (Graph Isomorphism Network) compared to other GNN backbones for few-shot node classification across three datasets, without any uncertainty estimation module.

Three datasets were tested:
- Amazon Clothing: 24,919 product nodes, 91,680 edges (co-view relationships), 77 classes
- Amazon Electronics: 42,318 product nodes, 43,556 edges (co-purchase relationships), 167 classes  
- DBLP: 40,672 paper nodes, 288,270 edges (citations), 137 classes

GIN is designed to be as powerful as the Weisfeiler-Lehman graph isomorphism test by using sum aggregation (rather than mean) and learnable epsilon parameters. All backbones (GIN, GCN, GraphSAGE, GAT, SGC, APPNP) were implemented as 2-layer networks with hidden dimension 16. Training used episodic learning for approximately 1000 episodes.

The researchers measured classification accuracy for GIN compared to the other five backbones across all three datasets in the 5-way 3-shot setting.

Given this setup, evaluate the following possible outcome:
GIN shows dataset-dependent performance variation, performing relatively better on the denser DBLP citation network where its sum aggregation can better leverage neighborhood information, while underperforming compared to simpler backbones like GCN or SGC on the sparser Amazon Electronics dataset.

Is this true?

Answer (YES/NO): NO